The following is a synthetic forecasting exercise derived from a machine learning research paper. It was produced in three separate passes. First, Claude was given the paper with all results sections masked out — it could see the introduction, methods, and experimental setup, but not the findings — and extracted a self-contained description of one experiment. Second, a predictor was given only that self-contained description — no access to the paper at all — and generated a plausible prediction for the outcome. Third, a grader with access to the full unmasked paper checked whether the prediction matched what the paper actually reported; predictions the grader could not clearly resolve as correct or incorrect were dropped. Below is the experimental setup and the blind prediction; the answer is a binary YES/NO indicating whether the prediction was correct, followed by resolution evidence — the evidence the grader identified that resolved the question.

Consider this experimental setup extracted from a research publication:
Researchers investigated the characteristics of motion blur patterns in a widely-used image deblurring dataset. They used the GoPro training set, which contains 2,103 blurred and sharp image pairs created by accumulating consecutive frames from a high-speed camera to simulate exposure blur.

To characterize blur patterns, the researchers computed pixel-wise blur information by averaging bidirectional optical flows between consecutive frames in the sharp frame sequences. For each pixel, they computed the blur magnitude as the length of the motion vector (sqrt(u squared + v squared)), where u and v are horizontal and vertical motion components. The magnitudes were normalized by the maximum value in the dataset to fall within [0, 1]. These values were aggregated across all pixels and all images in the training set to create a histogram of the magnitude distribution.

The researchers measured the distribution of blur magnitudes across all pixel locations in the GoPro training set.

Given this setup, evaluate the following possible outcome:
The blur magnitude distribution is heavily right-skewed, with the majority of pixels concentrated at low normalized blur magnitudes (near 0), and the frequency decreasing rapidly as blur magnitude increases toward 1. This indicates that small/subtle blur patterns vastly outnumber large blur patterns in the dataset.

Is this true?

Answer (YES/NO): YES